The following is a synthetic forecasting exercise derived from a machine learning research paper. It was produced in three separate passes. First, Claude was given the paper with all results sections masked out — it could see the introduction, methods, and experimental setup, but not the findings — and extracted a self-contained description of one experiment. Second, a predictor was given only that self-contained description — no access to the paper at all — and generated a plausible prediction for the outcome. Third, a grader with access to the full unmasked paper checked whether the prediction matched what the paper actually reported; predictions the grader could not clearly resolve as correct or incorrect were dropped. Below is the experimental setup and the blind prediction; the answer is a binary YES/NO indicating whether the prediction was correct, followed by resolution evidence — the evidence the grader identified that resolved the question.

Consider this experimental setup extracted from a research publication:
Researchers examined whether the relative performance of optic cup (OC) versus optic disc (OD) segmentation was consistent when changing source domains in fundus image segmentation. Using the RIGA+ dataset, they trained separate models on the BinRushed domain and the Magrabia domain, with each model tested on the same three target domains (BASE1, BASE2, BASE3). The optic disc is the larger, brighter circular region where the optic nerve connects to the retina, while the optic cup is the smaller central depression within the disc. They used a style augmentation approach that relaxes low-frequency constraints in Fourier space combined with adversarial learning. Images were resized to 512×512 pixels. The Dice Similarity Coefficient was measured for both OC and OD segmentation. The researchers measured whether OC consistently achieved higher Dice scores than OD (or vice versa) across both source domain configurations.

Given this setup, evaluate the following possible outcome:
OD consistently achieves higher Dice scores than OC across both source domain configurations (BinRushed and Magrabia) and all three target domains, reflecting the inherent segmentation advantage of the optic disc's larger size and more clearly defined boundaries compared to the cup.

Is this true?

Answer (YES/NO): NO